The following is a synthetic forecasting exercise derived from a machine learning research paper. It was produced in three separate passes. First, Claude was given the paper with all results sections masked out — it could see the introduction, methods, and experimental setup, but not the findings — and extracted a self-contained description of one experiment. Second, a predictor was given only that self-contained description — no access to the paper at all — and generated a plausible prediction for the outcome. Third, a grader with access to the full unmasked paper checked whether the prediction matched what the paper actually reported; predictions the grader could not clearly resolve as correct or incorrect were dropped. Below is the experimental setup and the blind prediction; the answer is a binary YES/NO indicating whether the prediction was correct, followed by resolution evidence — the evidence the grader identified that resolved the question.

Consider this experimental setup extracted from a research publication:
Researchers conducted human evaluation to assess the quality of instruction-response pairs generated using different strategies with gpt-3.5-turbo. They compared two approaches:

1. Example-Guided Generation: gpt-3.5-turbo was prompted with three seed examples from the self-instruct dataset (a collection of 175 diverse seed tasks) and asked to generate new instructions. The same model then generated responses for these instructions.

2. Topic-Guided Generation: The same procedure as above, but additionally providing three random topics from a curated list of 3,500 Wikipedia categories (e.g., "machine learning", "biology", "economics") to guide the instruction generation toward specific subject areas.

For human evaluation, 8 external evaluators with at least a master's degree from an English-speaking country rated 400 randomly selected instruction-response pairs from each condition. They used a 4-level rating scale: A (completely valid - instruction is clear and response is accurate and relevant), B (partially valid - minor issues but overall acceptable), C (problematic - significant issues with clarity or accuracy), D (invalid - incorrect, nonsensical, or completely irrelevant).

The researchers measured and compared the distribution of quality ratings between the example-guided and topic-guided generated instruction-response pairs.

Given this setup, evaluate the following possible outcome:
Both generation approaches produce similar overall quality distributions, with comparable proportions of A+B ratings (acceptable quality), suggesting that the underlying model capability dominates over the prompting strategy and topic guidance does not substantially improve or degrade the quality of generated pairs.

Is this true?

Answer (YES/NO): NO